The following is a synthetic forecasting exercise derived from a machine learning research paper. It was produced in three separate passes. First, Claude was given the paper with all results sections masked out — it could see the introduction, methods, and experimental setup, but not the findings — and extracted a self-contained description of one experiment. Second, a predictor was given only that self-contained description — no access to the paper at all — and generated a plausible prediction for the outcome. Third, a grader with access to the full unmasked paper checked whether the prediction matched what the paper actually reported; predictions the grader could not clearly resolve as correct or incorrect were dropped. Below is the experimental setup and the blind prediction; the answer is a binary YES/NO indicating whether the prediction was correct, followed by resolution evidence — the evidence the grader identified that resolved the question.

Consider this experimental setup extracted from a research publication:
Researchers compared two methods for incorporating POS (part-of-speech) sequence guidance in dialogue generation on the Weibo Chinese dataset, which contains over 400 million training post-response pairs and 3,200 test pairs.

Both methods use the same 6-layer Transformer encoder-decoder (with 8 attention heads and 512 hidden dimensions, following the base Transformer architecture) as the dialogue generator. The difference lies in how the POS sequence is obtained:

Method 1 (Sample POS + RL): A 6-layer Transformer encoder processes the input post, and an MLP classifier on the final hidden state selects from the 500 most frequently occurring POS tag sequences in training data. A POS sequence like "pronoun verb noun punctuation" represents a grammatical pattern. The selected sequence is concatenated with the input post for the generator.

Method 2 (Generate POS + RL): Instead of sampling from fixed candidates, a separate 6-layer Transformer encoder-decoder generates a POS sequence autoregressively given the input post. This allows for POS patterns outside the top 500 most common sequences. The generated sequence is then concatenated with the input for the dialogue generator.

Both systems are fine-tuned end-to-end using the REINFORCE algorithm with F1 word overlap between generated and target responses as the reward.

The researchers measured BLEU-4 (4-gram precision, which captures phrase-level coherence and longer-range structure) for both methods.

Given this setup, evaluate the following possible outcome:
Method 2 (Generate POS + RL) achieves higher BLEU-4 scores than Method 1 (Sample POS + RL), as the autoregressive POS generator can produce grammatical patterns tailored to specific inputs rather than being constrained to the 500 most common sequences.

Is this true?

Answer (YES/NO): YES